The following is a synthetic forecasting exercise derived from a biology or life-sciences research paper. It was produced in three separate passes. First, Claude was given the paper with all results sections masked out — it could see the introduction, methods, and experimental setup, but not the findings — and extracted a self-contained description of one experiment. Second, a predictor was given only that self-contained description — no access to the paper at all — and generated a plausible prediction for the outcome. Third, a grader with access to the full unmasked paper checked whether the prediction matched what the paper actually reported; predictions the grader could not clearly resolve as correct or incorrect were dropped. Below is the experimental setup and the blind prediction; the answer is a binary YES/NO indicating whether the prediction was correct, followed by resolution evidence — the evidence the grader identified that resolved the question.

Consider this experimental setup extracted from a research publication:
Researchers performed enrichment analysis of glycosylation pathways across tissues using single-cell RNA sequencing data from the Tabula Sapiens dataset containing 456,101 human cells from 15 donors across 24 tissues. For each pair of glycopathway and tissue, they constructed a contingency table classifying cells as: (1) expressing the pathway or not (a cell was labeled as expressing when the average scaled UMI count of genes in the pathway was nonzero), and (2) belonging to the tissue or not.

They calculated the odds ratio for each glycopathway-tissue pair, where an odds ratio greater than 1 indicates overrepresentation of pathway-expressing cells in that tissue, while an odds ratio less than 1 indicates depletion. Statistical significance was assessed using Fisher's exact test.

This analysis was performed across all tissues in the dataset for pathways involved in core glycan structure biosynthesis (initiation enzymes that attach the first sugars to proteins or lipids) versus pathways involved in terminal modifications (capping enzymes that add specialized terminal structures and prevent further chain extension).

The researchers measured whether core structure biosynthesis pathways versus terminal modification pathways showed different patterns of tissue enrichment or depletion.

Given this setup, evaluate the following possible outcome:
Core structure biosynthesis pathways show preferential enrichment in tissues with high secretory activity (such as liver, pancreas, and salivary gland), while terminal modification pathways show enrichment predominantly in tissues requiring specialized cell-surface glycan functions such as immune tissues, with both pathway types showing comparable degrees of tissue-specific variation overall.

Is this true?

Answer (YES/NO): NO